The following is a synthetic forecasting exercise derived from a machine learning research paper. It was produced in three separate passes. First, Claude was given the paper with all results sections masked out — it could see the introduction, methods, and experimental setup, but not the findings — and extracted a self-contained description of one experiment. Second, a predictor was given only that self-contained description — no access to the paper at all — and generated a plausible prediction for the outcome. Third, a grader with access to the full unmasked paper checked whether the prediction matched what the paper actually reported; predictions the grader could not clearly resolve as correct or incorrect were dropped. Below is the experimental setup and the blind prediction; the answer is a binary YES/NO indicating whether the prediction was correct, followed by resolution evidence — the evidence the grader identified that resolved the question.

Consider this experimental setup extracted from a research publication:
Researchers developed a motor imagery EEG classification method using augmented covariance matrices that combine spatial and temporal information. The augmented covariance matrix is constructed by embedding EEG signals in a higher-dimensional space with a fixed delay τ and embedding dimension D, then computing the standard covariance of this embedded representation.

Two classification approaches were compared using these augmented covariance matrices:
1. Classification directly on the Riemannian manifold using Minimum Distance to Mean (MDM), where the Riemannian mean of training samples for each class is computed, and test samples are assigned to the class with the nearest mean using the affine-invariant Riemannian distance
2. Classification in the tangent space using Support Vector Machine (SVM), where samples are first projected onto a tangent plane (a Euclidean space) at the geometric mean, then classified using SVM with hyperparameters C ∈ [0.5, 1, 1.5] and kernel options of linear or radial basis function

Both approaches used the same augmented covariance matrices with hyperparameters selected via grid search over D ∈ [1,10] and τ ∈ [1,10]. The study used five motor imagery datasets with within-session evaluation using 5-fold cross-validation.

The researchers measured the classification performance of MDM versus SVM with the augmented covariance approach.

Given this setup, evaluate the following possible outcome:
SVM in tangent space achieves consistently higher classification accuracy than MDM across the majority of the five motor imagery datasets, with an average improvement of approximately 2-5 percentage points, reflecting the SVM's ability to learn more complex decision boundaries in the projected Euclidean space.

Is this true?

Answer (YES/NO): YES